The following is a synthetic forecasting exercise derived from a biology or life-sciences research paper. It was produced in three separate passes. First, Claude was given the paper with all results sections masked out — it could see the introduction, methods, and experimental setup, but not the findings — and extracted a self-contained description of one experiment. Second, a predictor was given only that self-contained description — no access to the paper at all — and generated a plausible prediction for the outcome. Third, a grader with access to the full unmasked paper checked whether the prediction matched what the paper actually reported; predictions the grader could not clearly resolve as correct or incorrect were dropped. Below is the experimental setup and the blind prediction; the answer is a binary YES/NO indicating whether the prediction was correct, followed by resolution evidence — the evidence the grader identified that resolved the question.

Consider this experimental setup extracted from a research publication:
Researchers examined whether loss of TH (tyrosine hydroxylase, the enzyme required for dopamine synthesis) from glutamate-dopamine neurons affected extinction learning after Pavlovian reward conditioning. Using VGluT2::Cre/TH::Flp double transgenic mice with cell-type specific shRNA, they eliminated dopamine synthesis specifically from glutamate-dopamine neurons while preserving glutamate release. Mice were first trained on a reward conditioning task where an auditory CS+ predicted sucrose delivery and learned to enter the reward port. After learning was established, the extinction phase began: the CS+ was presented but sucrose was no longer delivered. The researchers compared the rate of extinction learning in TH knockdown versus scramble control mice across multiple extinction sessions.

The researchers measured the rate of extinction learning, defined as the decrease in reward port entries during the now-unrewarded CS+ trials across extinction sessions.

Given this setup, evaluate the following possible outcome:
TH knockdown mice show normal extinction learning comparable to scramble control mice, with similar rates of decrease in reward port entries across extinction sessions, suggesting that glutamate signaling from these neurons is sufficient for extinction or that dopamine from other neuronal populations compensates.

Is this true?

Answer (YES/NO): NO